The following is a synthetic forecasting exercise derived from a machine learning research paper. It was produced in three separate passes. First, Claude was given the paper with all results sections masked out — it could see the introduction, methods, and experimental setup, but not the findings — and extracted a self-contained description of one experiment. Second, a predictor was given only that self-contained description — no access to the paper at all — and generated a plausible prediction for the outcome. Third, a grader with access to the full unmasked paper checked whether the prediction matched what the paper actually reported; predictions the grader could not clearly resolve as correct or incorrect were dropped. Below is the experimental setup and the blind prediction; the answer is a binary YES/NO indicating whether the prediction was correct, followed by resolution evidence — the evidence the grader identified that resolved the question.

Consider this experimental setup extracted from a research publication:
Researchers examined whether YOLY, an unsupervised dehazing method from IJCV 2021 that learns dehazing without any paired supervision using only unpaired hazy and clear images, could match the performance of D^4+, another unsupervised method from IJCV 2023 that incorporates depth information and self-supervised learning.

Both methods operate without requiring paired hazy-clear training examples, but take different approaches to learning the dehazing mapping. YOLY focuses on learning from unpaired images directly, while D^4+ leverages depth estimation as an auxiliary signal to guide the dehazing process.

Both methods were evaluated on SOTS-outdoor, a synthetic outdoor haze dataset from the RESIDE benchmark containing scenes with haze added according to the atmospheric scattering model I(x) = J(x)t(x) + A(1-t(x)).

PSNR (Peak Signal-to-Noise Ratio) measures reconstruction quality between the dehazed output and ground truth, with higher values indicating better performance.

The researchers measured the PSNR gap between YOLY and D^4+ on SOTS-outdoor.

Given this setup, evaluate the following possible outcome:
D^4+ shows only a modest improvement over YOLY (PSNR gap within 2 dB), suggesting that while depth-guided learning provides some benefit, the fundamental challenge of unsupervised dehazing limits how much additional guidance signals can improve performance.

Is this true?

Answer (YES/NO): NO